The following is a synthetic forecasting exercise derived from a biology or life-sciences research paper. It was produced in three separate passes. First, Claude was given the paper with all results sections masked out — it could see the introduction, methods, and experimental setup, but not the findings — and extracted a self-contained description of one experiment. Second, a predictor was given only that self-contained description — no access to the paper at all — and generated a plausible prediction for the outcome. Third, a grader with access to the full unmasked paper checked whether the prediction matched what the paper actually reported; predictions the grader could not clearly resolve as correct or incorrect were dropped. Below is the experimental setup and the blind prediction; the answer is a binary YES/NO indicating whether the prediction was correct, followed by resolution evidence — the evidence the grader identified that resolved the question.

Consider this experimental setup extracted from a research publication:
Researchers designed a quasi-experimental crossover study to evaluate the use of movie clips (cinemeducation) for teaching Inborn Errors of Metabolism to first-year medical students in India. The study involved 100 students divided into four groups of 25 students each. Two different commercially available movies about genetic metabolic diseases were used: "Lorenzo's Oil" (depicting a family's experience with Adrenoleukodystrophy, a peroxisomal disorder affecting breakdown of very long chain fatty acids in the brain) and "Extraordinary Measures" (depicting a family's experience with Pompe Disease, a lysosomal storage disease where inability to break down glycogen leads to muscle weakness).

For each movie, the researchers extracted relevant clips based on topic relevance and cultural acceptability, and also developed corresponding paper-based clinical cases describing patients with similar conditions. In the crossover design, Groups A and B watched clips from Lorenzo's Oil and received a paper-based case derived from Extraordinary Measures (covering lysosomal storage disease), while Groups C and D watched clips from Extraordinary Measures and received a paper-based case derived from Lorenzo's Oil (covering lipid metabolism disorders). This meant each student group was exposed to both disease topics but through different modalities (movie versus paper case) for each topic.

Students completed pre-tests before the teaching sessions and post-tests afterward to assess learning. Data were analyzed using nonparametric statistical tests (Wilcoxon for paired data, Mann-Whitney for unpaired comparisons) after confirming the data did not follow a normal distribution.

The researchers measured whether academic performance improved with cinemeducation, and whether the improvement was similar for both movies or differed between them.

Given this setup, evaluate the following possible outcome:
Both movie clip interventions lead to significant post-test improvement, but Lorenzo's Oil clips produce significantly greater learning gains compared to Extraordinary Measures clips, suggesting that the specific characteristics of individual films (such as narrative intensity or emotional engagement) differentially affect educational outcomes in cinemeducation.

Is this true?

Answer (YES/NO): NO